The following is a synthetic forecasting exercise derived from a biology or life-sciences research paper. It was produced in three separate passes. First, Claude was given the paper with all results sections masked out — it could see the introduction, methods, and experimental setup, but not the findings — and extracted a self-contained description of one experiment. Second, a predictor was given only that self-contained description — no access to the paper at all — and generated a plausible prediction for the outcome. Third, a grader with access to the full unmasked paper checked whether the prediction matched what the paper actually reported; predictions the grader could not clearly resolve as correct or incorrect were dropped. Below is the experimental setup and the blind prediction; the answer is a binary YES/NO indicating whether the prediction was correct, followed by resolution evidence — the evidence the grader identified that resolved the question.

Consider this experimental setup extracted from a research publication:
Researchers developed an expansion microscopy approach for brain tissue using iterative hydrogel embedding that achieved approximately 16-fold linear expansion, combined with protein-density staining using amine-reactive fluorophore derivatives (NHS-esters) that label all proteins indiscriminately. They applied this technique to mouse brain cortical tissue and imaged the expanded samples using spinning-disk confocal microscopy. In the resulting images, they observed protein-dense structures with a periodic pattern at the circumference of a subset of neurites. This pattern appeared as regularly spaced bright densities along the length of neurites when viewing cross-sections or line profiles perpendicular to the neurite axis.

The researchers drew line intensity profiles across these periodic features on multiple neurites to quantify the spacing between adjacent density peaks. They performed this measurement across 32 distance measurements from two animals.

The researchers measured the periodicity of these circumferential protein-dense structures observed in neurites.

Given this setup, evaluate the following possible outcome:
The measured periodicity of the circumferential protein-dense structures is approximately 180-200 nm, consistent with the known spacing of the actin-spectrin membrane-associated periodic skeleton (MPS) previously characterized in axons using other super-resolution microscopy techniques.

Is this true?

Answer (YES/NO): NO